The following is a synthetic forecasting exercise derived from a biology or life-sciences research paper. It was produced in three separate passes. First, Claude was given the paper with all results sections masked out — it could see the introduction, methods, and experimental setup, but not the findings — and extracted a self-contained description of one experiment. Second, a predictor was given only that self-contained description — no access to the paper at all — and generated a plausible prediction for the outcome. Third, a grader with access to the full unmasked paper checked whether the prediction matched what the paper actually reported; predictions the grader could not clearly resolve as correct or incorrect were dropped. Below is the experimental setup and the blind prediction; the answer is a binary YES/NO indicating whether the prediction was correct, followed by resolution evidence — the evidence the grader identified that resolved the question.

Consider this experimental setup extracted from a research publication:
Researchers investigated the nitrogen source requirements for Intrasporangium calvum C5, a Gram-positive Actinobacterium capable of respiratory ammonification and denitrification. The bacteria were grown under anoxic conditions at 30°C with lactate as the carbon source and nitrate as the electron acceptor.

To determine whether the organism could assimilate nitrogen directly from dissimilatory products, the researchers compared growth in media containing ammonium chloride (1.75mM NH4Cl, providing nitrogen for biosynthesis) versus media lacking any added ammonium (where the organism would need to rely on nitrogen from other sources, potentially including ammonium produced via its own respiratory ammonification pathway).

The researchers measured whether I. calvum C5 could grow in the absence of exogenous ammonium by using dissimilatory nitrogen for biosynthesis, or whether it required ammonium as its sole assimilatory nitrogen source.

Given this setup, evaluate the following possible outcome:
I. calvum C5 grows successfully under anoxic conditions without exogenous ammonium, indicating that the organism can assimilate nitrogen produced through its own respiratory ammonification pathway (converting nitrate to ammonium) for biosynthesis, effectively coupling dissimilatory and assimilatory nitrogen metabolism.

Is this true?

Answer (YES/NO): YES